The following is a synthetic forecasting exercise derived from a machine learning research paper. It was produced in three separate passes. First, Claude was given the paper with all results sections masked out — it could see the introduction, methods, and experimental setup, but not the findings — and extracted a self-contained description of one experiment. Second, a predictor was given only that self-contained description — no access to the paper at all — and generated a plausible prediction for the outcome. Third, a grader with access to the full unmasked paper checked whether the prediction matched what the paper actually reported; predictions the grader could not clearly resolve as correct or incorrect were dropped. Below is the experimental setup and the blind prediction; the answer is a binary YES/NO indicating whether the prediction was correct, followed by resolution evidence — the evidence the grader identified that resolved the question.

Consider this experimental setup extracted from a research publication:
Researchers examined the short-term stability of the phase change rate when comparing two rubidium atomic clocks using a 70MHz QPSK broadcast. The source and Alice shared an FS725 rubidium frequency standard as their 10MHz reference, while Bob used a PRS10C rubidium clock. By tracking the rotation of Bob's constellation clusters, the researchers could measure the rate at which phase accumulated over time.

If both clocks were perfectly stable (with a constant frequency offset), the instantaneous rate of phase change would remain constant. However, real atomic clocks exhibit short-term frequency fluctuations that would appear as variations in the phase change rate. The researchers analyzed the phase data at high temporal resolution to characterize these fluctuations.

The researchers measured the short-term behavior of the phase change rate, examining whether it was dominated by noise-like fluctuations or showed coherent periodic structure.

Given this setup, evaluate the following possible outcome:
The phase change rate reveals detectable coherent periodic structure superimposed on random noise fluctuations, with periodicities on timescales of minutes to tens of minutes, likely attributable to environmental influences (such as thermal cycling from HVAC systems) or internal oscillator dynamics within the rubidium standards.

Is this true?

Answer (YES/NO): NO